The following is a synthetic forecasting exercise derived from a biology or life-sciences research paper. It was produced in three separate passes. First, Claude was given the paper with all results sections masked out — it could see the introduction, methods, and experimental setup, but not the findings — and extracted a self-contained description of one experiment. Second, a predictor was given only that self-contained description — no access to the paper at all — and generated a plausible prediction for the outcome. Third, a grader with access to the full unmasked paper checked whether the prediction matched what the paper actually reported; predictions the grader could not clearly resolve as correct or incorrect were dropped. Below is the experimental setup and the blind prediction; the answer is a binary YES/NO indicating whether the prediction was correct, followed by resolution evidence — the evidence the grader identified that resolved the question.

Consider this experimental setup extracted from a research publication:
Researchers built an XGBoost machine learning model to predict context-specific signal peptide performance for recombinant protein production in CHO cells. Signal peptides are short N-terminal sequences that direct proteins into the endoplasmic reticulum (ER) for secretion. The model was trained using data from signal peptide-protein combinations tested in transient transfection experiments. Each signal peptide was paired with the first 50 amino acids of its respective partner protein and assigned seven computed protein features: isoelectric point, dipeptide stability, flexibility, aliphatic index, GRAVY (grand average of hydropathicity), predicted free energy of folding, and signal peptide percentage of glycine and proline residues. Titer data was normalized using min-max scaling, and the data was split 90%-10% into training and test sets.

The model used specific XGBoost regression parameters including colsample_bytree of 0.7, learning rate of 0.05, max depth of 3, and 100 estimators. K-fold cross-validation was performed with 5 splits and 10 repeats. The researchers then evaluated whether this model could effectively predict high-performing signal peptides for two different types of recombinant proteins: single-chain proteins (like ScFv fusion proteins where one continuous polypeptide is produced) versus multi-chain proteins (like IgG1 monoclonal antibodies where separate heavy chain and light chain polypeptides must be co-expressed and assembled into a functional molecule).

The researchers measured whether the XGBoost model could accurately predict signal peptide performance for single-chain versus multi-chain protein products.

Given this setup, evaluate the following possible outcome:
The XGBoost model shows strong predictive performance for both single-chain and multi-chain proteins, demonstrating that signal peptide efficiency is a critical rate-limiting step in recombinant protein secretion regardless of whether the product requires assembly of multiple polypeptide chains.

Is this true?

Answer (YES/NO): NO